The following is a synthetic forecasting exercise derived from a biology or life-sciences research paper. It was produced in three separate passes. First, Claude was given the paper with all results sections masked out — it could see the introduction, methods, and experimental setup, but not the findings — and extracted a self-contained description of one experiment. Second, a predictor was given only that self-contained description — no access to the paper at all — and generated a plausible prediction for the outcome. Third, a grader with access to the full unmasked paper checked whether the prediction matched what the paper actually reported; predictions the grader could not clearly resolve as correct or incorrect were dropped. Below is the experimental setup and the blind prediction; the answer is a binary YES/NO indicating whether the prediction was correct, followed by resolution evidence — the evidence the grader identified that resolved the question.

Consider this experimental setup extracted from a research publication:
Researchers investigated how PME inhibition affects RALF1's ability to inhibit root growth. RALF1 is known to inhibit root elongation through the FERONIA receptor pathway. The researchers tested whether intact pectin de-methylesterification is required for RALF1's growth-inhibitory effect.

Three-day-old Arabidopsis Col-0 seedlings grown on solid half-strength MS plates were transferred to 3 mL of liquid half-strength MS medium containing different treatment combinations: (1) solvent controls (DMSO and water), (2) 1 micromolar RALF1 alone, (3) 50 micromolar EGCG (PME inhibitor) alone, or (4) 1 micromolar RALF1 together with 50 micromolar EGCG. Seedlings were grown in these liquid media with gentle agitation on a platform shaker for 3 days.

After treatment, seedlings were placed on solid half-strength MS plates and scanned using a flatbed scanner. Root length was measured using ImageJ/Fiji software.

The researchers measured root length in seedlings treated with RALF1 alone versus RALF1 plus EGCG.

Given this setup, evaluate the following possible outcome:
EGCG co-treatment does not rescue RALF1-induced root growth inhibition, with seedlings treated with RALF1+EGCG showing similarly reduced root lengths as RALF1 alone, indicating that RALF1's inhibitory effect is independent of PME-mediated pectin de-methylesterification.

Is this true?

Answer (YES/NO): NO